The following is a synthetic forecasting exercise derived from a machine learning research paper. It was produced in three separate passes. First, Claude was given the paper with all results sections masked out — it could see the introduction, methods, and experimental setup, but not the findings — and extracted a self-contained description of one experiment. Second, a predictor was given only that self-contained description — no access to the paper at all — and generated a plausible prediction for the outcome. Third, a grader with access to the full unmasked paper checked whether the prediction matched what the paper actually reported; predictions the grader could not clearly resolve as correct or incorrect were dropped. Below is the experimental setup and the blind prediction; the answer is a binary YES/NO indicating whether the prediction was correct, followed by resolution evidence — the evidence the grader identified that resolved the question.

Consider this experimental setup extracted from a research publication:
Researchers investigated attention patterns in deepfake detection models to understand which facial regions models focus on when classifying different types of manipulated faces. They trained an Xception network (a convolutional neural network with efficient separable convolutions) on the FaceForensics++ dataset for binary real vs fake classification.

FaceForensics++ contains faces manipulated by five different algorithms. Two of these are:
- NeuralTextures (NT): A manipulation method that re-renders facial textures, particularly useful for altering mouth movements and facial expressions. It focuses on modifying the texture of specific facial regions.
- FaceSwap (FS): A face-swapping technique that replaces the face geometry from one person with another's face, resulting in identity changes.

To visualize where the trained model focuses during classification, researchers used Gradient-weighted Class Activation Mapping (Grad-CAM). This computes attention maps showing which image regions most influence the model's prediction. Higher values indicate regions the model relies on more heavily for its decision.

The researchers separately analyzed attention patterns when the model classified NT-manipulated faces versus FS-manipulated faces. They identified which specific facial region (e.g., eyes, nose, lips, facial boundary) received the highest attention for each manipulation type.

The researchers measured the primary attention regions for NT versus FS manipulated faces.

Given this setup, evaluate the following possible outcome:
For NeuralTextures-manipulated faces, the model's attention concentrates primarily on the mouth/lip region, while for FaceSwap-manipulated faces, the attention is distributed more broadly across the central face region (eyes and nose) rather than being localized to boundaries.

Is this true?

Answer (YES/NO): NO